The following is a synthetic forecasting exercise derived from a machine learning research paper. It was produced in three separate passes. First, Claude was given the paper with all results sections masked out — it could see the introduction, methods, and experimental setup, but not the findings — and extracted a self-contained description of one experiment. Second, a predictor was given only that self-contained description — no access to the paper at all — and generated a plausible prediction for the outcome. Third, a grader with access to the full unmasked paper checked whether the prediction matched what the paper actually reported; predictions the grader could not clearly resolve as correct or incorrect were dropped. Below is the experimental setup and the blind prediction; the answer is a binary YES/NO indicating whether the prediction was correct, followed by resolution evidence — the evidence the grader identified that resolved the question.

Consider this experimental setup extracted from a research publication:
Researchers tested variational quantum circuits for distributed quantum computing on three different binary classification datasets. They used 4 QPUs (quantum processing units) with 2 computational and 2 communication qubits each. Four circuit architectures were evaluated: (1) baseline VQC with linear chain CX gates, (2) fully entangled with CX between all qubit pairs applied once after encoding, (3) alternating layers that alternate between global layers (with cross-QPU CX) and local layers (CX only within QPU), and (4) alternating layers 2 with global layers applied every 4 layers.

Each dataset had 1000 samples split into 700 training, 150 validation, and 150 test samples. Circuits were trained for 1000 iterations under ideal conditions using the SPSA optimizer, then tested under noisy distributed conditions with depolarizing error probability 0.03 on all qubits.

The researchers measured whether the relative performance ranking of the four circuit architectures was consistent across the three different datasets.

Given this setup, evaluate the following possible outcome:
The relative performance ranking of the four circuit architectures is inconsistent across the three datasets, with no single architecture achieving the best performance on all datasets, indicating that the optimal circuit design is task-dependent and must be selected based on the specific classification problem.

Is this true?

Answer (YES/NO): NO